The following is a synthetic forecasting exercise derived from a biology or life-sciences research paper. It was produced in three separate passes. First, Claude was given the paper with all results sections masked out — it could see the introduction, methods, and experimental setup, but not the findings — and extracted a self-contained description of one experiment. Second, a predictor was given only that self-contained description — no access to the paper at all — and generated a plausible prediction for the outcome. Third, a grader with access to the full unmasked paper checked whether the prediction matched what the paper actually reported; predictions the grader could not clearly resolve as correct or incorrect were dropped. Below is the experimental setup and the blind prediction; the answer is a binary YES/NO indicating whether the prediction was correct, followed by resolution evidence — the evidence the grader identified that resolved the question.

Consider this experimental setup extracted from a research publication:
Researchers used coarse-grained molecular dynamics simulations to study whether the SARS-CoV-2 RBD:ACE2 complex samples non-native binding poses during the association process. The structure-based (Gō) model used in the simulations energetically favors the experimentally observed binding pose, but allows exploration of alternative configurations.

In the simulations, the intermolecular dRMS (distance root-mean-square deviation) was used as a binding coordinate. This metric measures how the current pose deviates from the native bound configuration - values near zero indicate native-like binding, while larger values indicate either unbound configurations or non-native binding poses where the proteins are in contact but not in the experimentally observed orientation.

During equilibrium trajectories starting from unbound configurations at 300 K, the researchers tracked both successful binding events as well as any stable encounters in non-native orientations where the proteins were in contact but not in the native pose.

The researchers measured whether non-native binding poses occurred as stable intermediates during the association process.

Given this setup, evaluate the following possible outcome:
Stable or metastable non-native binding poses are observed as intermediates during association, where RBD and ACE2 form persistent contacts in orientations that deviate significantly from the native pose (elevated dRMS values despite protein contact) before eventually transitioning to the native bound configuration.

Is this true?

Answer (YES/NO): NO